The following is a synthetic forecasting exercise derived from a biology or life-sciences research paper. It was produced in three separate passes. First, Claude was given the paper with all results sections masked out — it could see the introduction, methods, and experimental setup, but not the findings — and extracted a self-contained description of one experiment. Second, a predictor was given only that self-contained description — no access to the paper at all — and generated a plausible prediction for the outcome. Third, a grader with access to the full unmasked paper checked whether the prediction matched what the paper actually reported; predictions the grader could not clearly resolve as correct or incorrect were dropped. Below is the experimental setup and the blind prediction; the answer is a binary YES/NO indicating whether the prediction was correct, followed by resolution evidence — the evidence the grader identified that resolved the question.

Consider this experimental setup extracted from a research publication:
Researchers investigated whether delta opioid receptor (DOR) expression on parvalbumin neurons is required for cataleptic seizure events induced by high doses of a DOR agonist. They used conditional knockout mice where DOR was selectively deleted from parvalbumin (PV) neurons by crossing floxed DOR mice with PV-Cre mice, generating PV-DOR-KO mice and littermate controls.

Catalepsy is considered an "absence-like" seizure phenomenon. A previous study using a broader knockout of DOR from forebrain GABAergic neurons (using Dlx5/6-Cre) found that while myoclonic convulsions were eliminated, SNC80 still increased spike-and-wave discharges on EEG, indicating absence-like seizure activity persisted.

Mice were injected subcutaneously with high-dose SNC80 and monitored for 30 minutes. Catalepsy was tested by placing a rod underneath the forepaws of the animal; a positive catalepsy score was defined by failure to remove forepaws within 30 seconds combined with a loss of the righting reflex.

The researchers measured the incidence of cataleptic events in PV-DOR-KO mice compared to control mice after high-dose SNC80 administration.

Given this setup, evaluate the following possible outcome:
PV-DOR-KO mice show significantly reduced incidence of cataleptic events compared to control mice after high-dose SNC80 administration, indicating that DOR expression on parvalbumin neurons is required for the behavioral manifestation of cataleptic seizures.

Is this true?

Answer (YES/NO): YES